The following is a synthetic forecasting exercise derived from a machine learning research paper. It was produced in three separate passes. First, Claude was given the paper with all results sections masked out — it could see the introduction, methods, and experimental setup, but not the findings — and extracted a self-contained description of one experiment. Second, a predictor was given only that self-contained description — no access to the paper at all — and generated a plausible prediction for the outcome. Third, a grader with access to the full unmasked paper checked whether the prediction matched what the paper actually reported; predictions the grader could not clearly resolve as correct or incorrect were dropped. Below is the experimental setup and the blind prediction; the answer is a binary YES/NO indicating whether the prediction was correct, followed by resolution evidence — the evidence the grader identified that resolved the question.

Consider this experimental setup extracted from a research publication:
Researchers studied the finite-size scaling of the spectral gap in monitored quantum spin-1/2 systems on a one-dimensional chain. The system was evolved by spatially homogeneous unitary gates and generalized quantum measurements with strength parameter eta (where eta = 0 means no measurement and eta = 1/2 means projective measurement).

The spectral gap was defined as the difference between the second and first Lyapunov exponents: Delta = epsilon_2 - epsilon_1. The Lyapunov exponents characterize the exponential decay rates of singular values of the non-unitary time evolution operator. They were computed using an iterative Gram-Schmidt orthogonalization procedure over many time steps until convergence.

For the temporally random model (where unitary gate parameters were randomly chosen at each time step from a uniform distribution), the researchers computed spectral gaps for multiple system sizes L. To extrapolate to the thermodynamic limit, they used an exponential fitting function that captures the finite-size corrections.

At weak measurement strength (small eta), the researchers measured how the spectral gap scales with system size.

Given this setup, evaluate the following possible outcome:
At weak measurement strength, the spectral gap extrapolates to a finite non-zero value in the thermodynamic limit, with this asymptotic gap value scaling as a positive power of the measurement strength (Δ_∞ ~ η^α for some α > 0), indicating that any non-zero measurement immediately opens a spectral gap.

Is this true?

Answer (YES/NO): NO